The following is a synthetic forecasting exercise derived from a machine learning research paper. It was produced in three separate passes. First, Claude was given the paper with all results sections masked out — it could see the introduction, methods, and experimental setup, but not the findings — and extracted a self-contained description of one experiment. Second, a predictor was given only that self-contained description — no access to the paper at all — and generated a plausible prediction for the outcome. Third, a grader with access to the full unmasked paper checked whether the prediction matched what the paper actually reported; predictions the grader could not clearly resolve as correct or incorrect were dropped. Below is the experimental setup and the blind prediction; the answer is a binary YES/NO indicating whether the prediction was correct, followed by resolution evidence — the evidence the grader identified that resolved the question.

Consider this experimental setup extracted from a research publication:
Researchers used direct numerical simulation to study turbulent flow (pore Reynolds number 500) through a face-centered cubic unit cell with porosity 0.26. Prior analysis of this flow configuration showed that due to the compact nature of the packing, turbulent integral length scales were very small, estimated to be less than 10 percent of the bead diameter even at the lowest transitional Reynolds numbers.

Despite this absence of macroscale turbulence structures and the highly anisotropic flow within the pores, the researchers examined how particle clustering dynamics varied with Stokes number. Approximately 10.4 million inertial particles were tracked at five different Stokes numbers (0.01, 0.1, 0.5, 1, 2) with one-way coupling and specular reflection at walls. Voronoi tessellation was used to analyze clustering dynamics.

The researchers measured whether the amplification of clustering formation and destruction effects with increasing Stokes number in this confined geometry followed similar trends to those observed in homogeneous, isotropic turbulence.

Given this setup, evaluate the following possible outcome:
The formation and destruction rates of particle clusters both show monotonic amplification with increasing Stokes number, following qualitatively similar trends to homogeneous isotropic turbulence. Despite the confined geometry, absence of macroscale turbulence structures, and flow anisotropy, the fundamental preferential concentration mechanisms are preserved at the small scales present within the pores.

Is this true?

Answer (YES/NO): YES